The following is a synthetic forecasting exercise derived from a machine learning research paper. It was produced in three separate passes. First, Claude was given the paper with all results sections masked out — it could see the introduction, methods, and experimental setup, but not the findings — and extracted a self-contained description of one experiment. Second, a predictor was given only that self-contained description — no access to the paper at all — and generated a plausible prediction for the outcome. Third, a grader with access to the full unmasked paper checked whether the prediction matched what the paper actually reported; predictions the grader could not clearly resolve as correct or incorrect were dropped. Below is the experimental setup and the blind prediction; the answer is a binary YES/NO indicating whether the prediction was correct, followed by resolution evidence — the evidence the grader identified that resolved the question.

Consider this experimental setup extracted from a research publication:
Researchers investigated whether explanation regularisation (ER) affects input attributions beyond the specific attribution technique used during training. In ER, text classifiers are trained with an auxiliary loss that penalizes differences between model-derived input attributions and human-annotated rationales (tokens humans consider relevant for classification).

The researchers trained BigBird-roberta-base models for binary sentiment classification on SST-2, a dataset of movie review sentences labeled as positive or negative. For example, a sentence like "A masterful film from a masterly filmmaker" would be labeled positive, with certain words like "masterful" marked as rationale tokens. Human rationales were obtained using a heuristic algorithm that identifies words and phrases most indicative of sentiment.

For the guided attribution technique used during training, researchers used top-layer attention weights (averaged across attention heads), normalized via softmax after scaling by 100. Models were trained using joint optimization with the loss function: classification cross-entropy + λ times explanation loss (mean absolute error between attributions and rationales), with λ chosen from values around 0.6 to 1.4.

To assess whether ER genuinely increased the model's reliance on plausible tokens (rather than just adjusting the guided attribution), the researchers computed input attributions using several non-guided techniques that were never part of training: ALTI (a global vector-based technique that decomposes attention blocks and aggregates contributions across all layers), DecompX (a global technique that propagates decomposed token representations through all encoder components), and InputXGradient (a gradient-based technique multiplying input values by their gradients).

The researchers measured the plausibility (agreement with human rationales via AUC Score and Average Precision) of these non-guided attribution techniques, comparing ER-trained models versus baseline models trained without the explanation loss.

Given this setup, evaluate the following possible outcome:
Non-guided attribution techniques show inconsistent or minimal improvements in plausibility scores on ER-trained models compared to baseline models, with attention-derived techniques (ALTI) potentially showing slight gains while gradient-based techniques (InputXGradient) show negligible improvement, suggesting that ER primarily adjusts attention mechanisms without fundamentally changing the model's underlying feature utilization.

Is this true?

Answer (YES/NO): NO